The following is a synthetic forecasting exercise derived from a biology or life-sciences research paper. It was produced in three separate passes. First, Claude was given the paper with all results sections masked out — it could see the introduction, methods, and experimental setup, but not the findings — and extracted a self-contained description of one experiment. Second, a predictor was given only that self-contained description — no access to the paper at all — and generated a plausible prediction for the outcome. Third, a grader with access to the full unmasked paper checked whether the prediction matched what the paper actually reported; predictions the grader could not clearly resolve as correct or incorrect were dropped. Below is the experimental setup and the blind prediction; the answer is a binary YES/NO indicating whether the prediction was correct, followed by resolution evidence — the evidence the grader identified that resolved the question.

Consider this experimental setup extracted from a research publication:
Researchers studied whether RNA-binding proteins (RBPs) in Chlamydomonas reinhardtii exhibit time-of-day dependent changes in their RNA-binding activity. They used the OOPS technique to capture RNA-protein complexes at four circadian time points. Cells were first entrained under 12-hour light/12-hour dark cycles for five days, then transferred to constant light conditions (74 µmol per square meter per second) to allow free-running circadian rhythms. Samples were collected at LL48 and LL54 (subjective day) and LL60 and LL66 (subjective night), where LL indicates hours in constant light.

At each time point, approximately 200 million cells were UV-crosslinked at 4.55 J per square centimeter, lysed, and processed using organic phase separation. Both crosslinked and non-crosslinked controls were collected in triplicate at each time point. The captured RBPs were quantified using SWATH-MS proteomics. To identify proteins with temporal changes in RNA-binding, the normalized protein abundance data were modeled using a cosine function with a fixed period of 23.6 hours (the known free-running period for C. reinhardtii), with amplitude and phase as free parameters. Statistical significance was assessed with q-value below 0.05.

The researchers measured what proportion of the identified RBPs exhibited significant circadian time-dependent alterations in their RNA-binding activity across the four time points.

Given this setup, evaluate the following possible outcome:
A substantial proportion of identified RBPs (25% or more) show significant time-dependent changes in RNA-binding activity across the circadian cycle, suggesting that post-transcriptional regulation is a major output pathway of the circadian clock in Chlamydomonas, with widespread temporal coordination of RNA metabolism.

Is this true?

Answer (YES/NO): YES